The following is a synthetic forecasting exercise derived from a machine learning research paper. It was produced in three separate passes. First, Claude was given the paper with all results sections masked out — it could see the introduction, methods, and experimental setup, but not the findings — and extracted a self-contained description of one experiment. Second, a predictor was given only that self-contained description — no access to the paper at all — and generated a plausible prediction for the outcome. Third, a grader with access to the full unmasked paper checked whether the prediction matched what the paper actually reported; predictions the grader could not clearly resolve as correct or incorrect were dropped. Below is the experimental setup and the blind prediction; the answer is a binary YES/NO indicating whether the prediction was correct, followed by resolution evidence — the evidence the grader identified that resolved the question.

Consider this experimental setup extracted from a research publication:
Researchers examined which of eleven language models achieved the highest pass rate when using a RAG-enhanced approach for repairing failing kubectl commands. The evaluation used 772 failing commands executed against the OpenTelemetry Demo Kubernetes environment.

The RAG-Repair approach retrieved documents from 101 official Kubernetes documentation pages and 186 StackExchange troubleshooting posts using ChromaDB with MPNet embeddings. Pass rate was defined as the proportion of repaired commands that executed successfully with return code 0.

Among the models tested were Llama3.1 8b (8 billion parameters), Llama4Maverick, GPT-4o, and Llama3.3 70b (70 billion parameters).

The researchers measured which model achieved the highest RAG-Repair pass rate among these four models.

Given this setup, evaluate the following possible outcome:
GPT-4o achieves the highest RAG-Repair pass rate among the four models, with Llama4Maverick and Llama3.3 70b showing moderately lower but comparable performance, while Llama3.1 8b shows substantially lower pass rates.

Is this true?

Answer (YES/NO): NO